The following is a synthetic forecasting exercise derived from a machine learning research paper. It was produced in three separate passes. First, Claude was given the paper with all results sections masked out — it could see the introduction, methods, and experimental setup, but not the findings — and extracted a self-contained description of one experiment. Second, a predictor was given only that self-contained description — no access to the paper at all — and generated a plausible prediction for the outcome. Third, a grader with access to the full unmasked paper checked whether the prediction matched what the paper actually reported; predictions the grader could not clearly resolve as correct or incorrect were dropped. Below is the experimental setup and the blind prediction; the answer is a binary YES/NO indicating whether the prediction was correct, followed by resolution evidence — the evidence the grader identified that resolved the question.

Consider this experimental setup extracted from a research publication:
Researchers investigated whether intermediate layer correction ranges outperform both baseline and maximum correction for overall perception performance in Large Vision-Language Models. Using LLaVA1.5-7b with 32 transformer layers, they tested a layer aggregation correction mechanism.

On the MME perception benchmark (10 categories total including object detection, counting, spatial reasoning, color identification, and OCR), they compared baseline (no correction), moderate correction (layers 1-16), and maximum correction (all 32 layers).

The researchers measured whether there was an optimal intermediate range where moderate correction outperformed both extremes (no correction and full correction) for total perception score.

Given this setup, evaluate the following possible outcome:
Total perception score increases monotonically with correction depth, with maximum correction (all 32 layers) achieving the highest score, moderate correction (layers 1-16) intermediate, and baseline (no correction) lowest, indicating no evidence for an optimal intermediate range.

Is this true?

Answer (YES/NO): NO